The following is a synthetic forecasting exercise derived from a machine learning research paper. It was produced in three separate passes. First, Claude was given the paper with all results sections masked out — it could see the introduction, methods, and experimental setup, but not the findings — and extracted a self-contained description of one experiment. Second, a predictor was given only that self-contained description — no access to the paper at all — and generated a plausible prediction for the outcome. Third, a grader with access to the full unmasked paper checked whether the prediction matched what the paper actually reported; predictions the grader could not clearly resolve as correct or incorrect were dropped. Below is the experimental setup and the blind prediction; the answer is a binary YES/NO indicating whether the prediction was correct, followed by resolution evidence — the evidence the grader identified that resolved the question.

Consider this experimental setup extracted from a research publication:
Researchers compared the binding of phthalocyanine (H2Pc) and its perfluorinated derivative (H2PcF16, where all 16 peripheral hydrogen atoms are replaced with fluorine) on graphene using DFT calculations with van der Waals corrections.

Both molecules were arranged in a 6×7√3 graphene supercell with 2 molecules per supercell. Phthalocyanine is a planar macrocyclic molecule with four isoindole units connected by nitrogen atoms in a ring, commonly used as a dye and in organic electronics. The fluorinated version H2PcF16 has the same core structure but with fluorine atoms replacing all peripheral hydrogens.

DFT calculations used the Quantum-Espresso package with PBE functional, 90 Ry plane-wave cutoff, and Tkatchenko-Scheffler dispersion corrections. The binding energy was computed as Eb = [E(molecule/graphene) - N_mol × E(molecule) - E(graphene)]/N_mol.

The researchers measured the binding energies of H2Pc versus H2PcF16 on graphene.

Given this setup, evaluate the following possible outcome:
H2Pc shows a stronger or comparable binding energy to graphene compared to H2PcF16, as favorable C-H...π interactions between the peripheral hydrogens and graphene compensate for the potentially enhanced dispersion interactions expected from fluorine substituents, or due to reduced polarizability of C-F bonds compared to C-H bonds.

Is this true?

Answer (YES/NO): NO